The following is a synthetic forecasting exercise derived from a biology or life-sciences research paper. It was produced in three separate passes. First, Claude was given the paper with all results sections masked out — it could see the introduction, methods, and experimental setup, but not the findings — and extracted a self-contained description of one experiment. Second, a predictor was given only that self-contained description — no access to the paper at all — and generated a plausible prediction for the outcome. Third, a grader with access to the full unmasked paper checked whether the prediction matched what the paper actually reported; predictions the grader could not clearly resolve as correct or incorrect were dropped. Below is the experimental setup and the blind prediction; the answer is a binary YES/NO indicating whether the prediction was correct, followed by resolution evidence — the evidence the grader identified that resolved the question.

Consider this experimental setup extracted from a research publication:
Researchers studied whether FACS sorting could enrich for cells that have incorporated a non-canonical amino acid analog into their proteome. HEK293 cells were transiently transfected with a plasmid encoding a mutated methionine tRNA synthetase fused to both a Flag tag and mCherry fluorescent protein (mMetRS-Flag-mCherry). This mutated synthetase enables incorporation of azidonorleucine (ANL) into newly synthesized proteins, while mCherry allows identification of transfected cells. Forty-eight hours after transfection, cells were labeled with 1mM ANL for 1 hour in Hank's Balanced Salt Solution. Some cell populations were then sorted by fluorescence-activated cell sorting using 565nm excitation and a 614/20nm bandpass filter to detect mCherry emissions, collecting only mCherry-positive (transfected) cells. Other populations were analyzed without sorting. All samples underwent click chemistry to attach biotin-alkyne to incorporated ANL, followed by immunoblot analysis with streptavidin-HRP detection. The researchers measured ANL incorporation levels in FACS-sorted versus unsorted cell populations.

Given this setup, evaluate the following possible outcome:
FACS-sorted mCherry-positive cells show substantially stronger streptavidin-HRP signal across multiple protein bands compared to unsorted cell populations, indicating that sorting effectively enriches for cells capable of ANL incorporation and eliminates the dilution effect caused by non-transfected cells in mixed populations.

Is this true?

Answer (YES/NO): YES